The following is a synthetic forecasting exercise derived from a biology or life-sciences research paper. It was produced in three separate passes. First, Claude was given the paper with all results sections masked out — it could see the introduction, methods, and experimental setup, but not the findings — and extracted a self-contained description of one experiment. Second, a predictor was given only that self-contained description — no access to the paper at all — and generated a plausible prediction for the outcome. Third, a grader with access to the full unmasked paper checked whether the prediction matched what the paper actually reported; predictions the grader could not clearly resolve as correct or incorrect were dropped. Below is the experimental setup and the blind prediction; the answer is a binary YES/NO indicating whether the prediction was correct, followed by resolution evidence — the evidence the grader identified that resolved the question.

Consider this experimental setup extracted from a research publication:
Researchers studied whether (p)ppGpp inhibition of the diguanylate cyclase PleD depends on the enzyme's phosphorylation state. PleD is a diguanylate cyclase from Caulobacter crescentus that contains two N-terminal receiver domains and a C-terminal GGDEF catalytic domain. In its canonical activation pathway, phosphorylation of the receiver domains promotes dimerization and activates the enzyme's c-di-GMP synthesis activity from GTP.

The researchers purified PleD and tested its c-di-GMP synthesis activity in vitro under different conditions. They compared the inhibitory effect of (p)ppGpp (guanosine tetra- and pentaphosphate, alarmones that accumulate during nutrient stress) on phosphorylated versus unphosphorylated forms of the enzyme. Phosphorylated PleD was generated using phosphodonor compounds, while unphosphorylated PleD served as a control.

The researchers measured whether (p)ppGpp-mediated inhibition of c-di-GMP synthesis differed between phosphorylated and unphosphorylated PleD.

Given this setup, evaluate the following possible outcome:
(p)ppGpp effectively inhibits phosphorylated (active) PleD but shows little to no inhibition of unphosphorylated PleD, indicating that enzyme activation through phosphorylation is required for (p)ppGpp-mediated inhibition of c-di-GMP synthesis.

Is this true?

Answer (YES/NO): NO